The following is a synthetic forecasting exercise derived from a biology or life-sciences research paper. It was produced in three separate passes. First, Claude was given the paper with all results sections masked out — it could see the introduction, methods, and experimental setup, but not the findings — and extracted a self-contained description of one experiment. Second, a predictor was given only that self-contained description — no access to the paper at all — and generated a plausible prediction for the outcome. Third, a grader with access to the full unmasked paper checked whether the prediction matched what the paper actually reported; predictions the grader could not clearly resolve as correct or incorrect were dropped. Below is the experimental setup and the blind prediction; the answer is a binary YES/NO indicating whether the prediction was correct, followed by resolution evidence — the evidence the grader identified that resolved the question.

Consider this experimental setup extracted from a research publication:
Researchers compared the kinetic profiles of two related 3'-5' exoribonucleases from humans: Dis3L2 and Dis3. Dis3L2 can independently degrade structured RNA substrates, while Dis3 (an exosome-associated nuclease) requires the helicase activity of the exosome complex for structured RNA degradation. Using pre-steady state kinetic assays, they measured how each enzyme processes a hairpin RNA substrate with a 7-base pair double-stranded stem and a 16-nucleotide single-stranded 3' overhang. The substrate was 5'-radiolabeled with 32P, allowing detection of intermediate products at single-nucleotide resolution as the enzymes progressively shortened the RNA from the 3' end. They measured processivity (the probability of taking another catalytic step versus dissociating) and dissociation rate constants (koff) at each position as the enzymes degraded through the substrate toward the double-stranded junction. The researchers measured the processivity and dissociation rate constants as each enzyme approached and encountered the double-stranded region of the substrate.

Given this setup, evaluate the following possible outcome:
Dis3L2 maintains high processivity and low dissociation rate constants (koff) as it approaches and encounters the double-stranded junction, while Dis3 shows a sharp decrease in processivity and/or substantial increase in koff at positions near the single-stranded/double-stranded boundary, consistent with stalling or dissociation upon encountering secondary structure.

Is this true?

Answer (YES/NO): YES